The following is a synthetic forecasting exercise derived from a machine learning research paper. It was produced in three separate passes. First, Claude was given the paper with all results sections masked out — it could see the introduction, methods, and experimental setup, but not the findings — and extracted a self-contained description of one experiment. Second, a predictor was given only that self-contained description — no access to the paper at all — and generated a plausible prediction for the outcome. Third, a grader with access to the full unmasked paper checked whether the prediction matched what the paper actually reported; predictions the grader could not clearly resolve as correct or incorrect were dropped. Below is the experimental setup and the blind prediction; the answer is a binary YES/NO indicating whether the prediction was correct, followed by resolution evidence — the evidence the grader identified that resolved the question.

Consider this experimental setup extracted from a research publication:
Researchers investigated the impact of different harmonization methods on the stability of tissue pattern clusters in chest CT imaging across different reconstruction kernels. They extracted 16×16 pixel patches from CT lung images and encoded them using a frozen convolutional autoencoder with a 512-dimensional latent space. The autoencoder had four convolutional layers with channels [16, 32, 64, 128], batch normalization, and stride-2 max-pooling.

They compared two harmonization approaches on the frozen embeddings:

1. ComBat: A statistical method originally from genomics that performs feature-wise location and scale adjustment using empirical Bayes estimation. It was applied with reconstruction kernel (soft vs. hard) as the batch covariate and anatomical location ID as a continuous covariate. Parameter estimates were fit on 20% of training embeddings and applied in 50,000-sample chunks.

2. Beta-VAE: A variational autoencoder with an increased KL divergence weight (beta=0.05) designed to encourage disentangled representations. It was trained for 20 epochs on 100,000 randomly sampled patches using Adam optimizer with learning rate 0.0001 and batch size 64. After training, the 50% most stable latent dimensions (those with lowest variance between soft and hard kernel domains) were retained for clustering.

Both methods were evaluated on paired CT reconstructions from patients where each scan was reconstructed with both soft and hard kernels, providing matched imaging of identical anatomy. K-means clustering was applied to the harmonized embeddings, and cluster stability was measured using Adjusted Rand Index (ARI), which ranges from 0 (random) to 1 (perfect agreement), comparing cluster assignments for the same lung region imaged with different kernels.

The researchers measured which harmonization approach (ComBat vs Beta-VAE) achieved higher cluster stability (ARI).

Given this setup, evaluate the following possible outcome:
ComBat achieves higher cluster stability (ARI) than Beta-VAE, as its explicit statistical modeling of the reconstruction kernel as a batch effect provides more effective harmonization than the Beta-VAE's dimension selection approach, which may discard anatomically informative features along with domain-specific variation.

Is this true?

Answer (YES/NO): NO